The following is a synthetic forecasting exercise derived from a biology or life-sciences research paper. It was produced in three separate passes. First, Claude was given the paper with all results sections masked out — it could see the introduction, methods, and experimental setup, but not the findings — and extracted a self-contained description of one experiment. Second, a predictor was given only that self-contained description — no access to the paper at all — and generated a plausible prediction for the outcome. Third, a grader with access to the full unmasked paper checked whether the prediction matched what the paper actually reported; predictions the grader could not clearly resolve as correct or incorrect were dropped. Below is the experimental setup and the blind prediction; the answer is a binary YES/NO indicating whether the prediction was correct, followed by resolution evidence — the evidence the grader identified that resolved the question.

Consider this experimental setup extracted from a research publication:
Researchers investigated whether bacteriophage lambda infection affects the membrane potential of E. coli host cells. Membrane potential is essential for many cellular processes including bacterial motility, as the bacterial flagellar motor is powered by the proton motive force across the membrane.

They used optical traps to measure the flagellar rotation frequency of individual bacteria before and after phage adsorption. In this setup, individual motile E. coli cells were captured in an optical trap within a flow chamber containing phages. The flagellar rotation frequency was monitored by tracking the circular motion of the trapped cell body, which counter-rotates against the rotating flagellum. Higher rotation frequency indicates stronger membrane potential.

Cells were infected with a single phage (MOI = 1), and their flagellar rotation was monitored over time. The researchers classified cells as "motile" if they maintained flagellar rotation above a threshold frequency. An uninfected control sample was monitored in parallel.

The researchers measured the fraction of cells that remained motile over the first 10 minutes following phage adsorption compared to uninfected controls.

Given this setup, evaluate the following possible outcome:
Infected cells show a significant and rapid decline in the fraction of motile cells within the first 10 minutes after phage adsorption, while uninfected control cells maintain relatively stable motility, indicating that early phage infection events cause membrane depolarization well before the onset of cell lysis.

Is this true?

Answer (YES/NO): YES